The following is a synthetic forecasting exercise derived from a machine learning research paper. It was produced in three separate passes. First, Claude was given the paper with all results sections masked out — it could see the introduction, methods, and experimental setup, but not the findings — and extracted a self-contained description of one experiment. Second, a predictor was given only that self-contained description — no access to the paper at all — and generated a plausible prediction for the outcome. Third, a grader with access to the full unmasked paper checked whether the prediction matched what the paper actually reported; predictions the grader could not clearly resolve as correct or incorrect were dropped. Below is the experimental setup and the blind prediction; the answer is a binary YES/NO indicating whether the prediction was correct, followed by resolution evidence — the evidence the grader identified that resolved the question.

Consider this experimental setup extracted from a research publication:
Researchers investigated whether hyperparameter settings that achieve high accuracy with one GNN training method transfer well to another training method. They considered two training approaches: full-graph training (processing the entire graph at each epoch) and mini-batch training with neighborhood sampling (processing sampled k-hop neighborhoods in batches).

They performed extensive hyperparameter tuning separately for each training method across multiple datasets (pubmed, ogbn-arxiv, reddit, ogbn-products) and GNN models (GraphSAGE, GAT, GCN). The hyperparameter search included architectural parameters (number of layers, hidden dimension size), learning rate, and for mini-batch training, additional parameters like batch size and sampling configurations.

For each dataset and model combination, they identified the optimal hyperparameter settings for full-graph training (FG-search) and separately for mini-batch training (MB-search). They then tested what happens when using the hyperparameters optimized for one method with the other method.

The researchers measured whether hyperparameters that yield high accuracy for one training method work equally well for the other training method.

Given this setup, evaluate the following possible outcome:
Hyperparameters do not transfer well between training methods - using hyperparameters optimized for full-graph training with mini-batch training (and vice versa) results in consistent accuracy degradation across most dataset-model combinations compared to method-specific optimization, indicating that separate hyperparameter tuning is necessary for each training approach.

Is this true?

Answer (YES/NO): NO